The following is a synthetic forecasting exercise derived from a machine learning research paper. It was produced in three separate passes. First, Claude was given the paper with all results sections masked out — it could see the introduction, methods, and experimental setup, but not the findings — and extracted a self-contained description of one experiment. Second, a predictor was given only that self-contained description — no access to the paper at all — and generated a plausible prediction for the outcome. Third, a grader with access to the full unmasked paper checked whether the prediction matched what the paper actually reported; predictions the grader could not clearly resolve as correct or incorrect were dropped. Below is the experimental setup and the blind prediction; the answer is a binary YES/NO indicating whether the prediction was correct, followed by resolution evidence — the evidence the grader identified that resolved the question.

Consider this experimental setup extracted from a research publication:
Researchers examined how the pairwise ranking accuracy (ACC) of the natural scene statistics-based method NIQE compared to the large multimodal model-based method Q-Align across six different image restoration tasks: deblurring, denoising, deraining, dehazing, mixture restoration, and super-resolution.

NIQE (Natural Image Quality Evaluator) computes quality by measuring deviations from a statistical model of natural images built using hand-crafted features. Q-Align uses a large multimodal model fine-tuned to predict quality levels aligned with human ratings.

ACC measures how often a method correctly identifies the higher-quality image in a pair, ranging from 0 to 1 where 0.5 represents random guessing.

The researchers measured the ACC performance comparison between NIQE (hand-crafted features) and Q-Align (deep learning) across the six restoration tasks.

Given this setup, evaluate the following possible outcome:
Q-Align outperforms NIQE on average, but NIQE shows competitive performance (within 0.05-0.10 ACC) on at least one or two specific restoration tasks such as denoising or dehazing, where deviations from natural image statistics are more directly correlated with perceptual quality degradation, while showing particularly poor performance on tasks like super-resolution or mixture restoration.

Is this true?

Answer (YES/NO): NO